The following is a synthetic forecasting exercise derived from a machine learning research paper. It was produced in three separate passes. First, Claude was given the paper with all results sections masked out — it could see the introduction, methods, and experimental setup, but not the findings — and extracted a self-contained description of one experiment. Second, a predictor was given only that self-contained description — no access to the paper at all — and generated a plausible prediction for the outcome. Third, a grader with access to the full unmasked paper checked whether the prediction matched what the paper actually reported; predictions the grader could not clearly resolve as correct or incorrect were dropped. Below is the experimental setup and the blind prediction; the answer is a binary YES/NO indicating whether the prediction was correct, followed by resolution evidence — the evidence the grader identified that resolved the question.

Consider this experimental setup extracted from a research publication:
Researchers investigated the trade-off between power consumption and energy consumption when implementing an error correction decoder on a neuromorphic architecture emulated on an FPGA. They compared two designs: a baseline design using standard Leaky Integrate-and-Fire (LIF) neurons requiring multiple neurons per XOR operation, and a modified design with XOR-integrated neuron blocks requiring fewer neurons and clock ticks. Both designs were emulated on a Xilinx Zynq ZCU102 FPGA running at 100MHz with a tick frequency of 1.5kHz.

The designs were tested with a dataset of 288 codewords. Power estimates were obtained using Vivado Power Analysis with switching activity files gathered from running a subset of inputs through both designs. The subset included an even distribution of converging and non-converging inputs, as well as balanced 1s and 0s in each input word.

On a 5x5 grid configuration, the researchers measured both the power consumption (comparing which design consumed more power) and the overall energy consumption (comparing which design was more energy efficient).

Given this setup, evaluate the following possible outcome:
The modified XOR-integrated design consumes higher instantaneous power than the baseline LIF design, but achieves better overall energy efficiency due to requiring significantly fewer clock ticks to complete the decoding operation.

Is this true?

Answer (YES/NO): YES